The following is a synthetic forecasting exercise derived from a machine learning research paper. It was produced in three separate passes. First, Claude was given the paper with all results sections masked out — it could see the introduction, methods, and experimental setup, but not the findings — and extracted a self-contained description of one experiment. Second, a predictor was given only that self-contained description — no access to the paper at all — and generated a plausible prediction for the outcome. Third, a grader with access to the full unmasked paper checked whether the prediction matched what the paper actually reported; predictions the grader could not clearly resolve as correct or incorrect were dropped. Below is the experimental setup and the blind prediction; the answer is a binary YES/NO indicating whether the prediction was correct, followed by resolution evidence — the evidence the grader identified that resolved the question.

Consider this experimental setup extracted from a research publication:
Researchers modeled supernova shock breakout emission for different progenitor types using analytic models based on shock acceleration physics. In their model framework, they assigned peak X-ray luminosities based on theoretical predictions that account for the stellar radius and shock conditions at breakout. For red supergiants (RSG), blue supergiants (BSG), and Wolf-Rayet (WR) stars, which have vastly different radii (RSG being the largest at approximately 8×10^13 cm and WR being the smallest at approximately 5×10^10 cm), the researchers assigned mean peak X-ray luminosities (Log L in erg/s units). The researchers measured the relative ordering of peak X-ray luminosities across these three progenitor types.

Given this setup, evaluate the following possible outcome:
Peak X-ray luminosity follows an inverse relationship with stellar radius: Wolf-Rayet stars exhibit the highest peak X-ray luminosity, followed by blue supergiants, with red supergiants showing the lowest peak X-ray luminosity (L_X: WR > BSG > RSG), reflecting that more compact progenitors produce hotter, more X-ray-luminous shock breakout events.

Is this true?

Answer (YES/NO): YES